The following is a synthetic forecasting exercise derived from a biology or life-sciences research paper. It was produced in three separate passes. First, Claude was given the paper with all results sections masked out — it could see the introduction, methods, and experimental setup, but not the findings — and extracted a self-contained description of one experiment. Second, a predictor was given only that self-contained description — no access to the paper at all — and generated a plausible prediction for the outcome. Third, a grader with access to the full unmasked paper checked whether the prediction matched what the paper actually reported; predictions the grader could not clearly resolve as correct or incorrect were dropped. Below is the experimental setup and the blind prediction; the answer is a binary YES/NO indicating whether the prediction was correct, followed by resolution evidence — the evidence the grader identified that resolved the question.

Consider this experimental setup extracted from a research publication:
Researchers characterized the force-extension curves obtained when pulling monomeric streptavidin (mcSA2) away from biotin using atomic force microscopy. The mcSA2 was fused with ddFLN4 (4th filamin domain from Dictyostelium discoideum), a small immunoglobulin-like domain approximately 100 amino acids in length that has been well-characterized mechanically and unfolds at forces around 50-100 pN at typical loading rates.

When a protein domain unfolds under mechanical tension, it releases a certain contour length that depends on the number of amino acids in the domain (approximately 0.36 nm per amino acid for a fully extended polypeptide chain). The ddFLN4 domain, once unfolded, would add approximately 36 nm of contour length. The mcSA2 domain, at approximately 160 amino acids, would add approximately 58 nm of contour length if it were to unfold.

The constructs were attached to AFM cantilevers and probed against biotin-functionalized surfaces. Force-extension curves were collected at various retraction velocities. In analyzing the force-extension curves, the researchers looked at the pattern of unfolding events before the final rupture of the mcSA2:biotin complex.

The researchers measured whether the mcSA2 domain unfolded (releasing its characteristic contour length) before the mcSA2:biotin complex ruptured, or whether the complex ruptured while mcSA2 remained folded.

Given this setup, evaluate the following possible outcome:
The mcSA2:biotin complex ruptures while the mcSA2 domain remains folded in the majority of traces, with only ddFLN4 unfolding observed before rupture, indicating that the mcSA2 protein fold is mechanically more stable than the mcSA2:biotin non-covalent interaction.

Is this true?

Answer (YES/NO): YES